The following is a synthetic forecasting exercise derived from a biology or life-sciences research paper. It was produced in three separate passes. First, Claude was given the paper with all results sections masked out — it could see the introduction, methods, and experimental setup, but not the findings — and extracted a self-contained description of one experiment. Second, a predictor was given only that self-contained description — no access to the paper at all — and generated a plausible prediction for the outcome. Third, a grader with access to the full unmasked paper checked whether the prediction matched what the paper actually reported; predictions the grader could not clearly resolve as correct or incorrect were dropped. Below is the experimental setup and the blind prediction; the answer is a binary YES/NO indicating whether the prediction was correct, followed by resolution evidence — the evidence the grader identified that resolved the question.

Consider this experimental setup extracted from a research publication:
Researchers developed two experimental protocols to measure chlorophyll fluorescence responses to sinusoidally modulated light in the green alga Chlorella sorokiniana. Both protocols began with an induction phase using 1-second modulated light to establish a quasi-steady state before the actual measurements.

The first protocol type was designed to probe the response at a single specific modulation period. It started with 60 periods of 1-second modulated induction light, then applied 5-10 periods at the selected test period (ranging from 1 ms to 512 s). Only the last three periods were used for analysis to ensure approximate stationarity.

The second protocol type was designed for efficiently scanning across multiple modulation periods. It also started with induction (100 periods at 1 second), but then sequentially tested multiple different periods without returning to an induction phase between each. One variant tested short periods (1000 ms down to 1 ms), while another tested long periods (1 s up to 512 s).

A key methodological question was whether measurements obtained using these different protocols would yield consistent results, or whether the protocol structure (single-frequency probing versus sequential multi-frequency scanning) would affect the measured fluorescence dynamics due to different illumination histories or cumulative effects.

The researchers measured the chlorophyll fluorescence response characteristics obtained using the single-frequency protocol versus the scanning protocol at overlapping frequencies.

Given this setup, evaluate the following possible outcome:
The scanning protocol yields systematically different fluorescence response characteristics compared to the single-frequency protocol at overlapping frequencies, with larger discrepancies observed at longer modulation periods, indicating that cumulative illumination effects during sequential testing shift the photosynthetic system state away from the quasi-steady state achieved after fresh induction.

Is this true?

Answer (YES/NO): NO